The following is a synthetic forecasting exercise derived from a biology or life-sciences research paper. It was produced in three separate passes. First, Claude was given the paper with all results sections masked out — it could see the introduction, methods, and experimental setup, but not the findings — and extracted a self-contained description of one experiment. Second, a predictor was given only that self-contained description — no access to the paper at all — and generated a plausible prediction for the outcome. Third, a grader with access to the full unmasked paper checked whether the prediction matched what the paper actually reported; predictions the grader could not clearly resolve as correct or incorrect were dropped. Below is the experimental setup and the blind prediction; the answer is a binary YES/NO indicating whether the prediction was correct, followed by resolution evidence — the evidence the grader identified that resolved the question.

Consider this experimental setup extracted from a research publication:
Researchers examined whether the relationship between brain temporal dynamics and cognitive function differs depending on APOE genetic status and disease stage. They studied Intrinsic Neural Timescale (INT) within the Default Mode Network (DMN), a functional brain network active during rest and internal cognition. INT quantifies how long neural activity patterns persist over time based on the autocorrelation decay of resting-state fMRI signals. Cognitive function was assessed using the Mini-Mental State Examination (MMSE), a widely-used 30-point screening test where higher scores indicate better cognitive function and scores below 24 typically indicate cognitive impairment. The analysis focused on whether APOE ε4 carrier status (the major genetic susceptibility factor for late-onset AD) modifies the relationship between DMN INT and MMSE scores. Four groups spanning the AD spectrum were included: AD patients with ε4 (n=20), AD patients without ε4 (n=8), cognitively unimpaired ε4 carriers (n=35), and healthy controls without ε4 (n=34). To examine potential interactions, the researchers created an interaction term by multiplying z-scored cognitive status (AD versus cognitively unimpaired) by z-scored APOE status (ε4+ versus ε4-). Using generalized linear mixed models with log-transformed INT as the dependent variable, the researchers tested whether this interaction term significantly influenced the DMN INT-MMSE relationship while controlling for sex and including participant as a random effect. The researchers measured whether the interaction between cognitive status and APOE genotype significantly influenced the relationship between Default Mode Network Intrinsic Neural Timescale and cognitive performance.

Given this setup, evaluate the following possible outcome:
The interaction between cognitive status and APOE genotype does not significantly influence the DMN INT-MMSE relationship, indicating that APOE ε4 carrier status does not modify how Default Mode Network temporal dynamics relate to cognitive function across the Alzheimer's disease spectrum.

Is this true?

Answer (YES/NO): NO